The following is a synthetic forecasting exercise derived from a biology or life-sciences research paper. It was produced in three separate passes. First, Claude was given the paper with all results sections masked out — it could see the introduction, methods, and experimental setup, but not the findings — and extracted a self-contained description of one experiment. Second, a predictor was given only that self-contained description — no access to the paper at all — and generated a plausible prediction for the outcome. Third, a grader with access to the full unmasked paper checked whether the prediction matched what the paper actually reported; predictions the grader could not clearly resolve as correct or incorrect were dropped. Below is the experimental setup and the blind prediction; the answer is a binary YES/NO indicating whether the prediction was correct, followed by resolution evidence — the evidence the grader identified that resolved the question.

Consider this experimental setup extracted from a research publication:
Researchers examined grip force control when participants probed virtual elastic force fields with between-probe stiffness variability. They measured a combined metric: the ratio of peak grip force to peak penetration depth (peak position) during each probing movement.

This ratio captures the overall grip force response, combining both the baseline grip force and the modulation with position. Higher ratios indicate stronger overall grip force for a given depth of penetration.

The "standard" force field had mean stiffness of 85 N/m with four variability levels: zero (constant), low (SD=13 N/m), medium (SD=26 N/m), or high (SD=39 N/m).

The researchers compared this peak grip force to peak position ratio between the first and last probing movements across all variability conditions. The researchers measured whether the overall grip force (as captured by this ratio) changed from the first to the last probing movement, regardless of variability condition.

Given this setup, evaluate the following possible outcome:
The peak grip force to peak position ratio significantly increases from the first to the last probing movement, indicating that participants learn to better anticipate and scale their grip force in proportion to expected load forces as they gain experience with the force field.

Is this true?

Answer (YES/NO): NO